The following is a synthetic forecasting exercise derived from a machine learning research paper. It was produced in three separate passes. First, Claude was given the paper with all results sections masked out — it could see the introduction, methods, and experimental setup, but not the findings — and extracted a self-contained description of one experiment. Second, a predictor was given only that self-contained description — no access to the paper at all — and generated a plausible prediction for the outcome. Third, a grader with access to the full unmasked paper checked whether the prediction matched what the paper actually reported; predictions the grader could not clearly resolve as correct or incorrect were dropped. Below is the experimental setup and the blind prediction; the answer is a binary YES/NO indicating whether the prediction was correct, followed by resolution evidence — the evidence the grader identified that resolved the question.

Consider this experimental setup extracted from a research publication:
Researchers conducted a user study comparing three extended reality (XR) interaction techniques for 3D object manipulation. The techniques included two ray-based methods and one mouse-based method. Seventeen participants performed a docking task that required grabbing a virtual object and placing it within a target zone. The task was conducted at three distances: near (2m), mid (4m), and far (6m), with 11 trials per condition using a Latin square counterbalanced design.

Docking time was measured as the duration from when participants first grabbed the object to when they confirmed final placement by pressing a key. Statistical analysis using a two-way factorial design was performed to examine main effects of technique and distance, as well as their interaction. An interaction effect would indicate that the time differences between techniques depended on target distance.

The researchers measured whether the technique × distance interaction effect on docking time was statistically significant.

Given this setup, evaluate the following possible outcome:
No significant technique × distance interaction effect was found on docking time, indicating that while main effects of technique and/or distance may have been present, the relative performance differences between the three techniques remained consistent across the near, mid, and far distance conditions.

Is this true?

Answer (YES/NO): NO